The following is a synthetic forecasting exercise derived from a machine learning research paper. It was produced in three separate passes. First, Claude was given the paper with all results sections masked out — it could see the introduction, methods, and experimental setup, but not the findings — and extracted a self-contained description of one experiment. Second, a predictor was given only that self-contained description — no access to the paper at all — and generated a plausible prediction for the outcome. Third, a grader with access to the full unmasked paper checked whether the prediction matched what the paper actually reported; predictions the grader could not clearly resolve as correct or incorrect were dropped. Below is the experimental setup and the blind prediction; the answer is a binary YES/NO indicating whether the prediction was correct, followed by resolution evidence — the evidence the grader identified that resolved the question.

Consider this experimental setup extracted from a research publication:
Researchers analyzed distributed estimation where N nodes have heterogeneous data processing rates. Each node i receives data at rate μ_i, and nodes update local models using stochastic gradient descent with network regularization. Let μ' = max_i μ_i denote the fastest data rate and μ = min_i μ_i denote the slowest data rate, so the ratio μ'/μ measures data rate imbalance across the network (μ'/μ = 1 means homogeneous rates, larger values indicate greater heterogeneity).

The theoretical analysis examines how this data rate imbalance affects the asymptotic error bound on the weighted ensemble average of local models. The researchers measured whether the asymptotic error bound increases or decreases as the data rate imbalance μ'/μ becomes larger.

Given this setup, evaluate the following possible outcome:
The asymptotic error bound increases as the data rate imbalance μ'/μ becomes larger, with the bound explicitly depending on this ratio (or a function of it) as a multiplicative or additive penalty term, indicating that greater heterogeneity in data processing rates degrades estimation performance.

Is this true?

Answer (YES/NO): YES